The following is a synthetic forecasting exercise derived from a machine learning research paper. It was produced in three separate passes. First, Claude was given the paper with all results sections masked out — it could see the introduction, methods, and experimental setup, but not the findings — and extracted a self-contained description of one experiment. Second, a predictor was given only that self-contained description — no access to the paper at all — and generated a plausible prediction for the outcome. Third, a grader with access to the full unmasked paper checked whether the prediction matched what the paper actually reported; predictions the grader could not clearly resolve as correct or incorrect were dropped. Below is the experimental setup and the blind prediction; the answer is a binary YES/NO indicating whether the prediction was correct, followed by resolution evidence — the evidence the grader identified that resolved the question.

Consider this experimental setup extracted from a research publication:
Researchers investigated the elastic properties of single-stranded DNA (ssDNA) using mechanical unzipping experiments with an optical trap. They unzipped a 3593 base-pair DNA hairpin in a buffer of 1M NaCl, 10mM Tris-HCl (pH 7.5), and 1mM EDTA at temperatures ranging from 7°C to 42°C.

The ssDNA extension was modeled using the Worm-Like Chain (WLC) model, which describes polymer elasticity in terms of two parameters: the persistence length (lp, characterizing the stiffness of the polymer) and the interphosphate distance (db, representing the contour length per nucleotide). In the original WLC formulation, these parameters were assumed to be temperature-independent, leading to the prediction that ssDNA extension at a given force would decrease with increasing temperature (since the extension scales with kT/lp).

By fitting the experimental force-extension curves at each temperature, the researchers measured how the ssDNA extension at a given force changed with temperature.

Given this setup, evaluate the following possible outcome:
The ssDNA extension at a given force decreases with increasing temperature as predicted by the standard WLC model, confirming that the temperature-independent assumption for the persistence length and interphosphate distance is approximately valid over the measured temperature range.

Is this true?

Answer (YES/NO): NO